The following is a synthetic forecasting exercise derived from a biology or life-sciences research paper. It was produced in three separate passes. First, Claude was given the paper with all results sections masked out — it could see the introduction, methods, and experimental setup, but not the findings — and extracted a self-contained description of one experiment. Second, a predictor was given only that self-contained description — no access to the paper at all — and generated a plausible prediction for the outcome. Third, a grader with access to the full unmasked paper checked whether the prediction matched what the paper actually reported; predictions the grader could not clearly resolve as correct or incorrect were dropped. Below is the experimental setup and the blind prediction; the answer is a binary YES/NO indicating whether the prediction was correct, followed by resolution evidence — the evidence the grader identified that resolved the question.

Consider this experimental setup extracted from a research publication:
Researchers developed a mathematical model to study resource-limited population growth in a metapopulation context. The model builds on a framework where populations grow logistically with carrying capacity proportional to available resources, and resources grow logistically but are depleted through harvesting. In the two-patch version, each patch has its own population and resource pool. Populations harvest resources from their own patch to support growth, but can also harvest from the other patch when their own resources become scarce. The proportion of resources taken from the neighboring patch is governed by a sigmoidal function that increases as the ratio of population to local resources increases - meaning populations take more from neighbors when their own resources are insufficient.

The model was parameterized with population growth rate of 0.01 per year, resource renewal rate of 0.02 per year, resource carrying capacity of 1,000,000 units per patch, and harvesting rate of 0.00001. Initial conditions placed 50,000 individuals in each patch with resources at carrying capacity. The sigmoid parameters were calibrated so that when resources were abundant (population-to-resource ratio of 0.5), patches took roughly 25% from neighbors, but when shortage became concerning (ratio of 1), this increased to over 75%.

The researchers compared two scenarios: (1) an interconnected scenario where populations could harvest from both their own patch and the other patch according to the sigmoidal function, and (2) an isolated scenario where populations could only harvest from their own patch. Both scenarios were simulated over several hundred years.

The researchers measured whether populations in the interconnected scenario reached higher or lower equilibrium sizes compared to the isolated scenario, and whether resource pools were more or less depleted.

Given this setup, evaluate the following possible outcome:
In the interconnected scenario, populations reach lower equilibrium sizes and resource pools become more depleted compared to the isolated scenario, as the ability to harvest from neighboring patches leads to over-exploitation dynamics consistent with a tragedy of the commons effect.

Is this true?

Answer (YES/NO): NO